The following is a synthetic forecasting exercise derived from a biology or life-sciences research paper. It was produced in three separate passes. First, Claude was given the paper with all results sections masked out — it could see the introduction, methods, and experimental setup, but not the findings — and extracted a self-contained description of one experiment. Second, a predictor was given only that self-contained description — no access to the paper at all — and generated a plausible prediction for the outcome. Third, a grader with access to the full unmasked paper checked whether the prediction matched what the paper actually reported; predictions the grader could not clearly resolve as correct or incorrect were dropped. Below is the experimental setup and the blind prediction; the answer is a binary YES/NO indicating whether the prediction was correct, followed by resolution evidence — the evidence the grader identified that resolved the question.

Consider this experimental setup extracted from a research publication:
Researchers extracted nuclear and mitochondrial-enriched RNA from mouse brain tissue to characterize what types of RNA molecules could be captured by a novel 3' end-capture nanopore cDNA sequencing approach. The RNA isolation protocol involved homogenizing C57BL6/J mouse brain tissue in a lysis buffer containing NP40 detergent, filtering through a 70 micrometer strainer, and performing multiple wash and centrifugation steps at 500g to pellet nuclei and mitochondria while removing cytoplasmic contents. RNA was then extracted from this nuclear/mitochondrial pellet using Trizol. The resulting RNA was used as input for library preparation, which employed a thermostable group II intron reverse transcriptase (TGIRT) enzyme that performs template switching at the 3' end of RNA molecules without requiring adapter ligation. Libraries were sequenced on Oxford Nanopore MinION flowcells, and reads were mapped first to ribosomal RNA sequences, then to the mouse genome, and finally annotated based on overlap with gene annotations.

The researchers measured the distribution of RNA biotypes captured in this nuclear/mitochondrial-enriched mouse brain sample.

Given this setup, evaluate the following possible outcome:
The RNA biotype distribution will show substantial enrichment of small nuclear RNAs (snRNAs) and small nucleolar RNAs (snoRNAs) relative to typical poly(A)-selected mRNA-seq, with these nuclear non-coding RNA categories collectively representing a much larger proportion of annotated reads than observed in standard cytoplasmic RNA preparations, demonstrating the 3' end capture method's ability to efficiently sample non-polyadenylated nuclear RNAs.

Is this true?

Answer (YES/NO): YES